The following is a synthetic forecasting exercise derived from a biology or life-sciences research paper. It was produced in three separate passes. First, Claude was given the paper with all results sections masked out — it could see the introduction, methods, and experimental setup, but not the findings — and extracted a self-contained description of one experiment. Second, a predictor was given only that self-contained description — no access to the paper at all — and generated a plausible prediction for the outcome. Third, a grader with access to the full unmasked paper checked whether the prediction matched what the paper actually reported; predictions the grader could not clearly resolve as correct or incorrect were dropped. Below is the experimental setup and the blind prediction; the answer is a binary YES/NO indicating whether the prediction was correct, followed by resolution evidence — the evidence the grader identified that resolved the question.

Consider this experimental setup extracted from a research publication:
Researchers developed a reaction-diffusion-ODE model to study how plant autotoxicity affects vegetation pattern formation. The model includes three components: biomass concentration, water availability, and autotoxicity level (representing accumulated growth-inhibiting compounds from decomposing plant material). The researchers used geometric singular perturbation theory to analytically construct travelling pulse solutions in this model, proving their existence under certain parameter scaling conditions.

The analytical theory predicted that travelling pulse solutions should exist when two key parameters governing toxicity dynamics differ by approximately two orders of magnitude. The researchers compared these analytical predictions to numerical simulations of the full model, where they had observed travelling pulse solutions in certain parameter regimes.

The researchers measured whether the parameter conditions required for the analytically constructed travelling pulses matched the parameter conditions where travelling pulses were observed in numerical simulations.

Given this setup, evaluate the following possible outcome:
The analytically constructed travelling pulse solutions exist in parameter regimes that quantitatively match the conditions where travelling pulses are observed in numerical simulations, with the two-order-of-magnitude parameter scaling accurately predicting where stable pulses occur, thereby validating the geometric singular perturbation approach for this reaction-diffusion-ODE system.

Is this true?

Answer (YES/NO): NO